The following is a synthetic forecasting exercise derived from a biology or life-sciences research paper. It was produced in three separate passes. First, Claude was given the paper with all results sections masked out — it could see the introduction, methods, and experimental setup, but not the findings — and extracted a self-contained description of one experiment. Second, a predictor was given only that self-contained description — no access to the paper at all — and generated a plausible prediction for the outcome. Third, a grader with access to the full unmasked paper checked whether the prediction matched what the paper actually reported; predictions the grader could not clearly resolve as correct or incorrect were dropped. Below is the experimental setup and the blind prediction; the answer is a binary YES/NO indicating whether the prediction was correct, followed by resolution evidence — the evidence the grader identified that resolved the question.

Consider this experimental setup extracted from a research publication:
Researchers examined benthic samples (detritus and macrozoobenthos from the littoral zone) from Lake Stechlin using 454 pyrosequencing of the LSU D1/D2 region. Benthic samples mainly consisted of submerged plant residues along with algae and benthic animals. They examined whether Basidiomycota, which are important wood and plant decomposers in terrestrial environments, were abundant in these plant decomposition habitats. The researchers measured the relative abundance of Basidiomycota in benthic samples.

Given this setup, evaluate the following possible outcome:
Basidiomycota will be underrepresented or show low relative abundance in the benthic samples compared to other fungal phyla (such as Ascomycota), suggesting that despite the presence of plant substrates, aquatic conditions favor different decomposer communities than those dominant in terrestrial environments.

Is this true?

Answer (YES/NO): YES